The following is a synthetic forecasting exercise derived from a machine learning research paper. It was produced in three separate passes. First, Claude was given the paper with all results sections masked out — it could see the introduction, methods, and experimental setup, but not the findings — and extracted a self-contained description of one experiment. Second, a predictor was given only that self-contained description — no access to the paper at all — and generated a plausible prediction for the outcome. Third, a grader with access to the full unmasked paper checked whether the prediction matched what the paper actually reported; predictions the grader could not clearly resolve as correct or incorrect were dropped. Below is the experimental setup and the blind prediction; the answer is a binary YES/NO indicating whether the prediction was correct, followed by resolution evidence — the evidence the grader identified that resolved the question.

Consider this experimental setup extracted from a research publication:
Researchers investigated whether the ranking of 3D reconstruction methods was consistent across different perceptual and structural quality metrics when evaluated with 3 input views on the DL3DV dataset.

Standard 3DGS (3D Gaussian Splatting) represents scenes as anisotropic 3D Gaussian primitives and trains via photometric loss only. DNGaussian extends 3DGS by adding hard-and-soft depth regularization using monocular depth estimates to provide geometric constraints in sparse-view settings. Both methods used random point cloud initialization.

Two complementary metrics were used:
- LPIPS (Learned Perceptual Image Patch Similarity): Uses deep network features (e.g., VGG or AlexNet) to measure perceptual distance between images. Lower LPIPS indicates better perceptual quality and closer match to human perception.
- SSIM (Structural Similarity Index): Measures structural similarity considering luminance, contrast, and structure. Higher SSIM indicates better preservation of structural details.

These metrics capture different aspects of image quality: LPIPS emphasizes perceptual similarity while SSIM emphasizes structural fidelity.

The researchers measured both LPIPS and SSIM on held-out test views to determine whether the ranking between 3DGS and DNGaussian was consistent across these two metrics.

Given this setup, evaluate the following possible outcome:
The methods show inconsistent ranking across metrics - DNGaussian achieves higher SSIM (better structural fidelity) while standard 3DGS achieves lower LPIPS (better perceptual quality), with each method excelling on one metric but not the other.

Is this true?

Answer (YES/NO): YES